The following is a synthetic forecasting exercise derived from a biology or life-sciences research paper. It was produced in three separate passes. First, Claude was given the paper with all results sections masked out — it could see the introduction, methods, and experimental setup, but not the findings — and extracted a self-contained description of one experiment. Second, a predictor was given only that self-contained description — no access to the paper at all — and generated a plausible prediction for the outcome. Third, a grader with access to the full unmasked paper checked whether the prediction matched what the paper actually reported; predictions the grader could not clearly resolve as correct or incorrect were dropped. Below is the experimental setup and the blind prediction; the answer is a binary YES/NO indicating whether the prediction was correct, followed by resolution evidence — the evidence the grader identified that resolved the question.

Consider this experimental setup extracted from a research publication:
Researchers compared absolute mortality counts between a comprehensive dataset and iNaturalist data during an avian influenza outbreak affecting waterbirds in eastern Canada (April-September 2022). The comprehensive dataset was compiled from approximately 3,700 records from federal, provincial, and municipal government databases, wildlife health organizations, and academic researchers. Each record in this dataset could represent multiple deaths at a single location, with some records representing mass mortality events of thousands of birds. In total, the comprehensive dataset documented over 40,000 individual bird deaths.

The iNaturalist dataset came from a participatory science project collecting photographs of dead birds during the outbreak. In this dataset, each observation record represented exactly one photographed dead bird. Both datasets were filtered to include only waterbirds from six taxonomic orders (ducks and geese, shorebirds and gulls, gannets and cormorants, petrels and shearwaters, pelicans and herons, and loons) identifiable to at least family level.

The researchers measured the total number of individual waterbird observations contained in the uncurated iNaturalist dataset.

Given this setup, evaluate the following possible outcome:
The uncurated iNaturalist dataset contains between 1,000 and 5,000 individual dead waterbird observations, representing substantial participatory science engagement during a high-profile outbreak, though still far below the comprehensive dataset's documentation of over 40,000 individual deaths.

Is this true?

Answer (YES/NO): NO